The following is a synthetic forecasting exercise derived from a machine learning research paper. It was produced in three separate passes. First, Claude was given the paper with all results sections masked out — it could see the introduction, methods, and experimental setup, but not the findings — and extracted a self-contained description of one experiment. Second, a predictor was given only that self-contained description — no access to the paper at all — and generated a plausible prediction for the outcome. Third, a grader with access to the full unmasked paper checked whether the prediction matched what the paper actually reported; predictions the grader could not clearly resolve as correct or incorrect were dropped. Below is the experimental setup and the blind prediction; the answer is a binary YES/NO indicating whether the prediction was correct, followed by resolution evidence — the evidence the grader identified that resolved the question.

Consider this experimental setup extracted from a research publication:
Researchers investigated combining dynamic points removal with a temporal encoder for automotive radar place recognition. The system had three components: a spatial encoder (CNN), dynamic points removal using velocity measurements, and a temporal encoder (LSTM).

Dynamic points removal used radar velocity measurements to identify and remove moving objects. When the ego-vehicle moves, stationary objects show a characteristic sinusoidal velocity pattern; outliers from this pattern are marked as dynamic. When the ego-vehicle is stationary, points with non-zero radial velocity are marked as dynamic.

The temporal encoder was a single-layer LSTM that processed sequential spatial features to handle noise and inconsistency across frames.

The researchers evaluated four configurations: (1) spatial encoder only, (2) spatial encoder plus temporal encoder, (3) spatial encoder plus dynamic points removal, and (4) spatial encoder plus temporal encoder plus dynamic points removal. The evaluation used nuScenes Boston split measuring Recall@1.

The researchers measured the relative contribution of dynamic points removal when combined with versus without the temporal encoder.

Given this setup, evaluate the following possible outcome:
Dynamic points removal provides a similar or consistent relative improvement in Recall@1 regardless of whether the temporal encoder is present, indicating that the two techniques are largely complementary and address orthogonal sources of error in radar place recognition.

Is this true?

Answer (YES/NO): NO